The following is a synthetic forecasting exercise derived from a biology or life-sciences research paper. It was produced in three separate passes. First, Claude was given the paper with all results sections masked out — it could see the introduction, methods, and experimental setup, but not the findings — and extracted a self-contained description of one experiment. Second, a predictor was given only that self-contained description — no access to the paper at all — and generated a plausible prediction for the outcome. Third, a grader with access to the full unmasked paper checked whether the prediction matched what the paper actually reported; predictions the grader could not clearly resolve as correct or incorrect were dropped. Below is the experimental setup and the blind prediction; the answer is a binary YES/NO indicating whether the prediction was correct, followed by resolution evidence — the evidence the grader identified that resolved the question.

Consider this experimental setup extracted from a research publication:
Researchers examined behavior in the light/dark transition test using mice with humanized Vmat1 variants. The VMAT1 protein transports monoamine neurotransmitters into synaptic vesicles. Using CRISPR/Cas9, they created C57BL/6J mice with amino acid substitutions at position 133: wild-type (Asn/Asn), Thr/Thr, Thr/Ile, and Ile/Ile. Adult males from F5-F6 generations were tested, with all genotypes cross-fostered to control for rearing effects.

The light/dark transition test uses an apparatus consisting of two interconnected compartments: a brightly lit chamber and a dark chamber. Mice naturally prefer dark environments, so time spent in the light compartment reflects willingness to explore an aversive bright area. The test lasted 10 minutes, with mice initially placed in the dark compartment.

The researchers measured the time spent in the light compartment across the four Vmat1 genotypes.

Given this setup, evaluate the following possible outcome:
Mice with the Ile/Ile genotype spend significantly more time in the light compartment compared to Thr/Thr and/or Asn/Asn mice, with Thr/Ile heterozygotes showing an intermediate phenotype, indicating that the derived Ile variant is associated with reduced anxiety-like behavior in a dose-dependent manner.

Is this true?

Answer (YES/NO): NO